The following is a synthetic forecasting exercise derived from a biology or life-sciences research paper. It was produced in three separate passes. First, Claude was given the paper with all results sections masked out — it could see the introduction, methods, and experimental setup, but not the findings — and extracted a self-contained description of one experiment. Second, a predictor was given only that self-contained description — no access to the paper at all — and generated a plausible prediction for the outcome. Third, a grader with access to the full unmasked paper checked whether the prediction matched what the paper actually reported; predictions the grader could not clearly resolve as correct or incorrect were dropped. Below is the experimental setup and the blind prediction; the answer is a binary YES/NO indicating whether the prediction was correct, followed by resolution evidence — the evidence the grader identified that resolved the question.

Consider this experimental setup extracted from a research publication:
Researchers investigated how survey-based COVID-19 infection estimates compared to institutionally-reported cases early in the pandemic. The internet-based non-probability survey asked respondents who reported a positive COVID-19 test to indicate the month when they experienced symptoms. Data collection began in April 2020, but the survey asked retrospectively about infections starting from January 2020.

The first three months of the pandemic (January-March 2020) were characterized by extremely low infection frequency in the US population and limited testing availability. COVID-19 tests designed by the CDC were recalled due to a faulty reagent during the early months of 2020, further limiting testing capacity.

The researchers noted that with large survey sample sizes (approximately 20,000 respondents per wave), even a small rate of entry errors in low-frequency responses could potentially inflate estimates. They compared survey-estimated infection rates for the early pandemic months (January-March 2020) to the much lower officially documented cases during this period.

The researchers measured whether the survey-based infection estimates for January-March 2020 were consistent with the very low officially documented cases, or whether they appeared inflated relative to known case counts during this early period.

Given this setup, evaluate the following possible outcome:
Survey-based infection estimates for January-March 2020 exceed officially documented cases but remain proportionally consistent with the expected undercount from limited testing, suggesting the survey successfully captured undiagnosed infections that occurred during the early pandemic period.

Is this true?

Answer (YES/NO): NO